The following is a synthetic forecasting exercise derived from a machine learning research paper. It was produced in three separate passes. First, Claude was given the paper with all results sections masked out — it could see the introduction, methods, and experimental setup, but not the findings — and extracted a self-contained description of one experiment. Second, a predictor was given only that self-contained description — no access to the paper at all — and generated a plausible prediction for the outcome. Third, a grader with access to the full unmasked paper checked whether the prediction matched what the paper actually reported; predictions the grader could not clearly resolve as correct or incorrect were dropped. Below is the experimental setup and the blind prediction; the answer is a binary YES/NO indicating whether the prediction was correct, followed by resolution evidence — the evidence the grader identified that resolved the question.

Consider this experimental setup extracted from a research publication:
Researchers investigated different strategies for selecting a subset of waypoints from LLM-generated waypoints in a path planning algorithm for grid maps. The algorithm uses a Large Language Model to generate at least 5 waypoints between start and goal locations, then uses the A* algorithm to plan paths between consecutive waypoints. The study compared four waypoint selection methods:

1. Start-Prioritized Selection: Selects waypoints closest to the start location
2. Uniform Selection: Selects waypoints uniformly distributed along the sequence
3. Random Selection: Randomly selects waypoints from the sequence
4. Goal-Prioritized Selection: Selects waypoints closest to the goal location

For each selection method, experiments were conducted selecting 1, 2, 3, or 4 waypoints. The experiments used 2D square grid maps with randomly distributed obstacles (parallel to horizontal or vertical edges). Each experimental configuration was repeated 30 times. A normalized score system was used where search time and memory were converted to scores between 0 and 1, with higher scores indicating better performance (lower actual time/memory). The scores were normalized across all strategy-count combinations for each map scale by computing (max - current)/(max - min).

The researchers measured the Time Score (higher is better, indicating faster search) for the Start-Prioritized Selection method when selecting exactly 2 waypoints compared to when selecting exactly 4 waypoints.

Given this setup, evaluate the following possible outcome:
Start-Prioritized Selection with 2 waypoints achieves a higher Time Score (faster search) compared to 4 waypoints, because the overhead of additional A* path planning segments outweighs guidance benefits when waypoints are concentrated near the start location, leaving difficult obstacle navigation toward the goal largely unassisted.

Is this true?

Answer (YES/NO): YES